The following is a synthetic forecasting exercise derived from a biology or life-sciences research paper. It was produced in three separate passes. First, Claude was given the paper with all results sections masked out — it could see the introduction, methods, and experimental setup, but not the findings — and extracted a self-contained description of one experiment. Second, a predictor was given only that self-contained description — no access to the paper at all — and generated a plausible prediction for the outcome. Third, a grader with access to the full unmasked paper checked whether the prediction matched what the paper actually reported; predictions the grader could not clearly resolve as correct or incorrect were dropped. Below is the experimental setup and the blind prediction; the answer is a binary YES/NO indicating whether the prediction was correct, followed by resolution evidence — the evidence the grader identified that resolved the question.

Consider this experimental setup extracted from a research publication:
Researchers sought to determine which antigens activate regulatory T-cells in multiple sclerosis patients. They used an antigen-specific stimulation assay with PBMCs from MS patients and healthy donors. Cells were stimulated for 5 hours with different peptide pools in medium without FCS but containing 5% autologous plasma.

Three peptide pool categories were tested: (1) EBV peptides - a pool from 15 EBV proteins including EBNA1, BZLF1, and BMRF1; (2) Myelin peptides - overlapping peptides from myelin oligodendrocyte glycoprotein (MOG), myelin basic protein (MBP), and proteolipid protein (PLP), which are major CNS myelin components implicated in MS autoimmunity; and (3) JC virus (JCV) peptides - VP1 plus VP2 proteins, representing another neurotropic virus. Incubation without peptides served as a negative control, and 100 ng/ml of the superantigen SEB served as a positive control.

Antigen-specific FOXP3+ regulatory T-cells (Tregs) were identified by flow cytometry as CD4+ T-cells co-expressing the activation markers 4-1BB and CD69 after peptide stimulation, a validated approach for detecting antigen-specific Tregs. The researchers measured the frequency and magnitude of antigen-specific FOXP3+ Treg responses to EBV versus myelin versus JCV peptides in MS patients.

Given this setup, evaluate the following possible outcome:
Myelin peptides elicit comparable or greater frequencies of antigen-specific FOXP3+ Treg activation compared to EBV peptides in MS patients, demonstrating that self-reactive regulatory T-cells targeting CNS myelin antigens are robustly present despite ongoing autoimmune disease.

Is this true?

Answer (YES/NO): NO